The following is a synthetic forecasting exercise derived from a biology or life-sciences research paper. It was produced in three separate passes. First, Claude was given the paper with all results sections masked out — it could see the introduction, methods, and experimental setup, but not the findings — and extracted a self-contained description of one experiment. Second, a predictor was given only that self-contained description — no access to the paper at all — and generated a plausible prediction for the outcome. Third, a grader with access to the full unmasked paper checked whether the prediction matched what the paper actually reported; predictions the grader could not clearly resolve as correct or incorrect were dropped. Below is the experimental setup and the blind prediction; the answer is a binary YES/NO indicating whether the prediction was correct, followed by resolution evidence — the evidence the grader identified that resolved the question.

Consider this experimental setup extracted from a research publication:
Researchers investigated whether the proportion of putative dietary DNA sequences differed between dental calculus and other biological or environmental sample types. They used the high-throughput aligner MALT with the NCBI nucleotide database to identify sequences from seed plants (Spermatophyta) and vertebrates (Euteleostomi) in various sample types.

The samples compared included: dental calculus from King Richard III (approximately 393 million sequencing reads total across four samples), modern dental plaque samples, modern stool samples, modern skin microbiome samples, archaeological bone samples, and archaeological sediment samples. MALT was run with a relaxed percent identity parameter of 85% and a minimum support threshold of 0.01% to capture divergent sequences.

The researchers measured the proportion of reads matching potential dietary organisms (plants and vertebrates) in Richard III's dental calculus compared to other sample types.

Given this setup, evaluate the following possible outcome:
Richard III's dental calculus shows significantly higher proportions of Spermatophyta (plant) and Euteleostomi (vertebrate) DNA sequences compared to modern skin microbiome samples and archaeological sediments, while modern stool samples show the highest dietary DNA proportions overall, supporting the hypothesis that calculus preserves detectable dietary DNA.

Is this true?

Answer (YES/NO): NO